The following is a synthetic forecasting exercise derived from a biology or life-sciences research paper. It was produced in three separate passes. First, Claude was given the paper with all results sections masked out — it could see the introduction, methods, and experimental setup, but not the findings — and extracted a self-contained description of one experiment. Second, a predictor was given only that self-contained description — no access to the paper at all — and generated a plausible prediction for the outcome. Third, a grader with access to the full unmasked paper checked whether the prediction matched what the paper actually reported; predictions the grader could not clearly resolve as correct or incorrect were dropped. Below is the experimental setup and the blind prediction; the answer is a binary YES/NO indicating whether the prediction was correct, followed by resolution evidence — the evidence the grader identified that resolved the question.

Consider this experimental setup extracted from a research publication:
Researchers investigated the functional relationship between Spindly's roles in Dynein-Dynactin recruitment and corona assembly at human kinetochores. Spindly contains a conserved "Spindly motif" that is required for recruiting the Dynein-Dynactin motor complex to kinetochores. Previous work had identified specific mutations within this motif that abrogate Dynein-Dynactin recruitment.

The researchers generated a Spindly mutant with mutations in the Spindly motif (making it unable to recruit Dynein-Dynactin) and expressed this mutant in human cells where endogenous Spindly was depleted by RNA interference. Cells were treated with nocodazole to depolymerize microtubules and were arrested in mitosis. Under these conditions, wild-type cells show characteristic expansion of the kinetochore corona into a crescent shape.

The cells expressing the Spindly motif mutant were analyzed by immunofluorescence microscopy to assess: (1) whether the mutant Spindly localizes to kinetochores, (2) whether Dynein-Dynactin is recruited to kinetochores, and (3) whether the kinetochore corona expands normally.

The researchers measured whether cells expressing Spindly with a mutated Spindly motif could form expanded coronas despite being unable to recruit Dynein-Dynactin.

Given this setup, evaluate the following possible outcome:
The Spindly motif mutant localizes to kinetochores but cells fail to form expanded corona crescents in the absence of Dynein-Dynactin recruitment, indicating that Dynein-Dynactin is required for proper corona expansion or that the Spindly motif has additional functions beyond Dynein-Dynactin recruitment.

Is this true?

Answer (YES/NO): NO